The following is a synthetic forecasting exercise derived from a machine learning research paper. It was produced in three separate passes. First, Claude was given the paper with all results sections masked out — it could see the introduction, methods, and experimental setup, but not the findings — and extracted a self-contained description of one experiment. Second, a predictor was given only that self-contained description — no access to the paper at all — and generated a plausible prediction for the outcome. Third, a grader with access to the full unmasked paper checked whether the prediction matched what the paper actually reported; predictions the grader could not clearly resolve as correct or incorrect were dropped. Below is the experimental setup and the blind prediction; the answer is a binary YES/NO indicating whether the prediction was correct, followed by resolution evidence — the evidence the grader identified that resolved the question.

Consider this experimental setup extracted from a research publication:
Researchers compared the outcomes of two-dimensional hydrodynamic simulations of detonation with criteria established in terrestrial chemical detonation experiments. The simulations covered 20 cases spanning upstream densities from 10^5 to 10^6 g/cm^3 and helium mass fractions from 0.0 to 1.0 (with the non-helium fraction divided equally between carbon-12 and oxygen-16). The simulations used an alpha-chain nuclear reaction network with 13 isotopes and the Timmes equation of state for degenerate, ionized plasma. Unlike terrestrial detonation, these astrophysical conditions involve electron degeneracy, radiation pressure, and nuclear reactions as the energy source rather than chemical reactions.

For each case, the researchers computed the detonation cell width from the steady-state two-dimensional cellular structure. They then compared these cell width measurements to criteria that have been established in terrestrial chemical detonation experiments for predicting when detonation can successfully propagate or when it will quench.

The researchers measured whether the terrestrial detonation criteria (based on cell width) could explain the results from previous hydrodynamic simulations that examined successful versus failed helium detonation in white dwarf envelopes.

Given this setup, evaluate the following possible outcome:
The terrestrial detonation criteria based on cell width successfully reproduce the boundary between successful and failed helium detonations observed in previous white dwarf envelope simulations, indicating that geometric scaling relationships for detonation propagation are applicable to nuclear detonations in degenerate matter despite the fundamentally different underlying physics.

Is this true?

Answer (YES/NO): YES